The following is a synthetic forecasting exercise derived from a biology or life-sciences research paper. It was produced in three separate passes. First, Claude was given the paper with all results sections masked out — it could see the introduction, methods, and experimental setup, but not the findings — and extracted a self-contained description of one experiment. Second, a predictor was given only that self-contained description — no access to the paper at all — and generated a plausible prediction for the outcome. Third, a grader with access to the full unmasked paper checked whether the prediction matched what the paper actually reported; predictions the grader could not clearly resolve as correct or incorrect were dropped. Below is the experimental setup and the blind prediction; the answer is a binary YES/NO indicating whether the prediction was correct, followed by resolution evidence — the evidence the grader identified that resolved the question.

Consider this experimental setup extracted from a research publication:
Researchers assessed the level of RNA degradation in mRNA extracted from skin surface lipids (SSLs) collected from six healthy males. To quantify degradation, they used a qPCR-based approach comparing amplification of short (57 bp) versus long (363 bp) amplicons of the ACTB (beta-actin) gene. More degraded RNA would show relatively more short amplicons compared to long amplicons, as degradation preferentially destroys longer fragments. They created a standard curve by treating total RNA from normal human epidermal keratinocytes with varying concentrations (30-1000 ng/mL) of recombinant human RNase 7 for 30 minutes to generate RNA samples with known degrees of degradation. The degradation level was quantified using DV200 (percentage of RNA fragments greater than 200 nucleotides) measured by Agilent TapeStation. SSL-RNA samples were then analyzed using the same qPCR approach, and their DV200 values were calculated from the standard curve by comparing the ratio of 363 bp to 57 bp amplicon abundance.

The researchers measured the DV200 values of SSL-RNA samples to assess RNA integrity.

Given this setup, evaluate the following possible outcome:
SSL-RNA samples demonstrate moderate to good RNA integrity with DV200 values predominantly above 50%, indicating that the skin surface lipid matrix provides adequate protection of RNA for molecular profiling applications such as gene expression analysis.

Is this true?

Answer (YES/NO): YES